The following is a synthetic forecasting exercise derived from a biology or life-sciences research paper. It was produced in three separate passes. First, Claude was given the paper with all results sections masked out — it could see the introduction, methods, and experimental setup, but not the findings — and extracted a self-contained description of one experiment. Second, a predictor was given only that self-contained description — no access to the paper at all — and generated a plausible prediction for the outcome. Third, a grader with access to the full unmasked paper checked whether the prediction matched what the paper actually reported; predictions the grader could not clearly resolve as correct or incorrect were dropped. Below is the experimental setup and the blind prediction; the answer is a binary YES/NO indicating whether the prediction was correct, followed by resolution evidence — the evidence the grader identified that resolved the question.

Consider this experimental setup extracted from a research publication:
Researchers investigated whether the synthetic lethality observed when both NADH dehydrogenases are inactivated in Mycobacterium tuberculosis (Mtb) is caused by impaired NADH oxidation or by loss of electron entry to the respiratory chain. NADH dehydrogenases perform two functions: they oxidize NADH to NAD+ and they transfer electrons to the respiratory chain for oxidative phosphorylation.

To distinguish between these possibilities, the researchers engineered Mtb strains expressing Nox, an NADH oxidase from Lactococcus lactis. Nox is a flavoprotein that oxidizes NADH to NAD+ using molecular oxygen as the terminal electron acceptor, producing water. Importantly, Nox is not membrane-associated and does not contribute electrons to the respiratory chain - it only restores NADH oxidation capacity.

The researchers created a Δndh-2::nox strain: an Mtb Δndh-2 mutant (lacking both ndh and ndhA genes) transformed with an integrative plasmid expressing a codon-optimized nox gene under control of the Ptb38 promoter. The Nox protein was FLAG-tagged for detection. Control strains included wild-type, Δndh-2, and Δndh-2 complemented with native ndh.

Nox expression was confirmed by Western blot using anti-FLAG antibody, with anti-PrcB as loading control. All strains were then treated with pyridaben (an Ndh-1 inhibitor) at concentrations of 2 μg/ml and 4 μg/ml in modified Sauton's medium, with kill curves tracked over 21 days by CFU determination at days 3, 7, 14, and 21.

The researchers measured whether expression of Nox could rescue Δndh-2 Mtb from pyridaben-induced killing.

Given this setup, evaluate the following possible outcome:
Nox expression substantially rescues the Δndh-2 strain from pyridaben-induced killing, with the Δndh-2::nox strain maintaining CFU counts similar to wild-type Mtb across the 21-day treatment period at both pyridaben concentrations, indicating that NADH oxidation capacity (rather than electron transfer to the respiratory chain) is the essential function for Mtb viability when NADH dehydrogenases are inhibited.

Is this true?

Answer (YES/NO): NO